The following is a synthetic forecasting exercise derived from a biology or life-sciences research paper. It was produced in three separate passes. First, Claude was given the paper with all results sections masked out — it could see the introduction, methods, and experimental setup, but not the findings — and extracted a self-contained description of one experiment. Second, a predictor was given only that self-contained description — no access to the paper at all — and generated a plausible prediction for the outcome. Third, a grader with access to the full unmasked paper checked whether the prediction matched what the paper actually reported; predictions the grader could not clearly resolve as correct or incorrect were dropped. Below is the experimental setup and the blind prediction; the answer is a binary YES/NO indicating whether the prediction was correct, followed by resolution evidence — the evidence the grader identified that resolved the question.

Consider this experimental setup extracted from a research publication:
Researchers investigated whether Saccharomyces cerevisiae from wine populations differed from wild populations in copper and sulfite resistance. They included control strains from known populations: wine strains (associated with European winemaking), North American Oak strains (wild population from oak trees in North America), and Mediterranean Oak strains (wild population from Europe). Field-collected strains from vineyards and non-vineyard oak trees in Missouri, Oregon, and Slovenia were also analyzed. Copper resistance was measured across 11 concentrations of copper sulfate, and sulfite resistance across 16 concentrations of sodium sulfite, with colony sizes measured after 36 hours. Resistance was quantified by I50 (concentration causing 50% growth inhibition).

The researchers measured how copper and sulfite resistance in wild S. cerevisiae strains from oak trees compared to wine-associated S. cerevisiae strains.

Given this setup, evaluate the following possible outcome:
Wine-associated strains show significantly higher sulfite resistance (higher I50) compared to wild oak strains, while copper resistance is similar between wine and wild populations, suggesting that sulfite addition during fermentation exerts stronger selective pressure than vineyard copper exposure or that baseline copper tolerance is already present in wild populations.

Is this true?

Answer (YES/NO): NO